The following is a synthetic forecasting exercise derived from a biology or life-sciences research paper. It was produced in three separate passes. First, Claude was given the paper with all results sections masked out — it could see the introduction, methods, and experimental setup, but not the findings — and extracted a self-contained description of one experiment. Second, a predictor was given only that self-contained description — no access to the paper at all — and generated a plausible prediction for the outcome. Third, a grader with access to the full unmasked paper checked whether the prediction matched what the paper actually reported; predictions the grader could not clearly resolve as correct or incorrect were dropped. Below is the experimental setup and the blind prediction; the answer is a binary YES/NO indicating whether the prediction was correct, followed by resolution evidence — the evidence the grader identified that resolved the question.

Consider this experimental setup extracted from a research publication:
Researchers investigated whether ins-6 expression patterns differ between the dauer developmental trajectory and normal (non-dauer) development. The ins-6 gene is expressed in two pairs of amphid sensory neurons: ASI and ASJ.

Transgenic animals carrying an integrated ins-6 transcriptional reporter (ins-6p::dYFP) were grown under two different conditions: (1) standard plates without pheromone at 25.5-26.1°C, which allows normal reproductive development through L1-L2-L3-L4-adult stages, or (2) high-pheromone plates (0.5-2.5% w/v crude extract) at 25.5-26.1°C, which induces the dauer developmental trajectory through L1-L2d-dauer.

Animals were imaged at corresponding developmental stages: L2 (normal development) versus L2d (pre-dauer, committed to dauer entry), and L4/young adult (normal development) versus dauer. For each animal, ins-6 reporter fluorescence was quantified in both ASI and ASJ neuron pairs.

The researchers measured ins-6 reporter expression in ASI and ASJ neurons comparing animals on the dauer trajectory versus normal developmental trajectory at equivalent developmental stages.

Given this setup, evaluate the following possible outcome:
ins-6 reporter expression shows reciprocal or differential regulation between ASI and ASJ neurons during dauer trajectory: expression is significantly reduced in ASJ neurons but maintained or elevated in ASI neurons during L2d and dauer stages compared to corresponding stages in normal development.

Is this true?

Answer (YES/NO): NO